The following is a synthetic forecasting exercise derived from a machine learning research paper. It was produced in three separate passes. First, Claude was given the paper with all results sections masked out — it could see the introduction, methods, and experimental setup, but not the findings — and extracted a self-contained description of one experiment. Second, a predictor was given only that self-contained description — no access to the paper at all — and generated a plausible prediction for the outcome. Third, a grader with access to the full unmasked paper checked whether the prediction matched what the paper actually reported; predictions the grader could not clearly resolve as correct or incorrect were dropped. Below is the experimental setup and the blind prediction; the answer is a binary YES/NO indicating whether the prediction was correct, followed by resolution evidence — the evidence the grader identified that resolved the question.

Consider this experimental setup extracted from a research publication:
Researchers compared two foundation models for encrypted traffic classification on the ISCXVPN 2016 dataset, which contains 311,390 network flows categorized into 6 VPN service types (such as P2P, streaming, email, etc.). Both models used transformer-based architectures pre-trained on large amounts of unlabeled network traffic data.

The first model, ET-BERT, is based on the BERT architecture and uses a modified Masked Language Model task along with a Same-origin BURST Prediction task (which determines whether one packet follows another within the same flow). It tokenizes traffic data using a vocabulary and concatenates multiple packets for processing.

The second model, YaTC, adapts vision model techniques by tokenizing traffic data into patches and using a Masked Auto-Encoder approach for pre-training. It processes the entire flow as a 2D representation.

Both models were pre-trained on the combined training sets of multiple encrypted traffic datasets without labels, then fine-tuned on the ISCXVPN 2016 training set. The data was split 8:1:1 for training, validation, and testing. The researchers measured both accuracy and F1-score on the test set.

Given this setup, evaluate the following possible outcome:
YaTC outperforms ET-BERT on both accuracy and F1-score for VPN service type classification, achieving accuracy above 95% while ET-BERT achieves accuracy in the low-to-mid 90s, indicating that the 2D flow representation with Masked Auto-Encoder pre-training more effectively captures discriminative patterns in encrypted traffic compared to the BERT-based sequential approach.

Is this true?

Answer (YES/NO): NO